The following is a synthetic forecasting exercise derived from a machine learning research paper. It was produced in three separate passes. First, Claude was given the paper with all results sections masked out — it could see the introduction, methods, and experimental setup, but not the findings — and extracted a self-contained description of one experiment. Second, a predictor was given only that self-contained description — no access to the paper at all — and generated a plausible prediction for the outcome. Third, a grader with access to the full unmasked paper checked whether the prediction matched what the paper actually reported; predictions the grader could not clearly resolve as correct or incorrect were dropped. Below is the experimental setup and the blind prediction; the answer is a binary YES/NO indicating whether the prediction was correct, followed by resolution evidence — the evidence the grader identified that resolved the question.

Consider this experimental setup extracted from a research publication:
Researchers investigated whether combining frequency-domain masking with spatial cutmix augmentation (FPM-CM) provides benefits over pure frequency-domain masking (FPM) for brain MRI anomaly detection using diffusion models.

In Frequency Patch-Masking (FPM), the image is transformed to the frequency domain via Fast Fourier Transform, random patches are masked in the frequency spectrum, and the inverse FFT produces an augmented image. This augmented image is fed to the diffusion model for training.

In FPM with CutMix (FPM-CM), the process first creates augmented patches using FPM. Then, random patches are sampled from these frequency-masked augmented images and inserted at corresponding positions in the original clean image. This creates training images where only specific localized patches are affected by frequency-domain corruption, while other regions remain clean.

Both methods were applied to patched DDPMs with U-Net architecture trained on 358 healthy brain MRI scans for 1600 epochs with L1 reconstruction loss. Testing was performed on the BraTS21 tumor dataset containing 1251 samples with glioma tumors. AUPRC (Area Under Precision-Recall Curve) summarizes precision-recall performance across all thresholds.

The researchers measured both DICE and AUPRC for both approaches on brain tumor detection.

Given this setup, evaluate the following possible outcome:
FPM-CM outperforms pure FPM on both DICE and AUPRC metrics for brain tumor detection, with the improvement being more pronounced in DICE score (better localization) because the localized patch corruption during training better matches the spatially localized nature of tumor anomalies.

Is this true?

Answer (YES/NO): NO